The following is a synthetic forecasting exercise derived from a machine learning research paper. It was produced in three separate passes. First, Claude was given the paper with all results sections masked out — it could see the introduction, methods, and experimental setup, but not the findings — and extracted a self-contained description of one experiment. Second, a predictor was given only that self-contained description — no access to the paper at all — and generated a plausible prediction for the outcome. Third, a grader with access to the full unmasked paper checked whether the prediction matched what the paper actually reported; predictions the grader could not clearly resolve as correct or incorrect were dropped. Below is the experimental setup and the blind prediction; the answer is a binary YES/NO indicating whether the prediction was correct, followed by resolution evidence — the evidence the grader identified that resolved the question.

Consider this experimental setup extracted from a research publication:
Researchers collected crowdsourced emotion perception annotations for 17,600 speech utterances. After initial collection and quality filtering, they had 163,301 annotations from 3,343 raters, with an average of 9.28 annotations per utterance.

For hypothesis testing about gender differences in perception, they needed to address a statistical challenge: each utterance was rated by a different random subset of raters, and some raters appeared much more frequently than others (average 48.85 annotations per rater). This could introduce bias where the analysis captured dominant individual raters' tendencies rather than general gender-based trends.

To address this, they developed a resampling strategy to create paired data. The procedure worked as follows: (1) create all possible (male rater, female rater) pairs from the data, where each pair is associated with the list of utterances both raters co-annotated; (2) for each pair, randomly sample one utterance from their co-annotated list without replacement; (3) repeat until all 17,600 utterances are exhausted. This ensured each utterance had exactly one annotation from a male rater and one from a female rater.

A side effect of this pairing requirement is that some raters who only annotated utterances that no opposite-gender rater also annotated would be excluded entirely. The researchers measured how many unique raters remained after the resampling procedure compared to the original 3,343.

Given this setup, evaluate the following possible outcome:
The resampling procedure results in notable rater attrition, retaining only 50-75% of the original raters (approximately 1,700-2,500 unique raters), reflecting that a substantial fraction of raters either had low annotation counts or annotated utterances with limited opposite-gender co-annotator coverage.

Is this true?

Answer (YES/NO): NO